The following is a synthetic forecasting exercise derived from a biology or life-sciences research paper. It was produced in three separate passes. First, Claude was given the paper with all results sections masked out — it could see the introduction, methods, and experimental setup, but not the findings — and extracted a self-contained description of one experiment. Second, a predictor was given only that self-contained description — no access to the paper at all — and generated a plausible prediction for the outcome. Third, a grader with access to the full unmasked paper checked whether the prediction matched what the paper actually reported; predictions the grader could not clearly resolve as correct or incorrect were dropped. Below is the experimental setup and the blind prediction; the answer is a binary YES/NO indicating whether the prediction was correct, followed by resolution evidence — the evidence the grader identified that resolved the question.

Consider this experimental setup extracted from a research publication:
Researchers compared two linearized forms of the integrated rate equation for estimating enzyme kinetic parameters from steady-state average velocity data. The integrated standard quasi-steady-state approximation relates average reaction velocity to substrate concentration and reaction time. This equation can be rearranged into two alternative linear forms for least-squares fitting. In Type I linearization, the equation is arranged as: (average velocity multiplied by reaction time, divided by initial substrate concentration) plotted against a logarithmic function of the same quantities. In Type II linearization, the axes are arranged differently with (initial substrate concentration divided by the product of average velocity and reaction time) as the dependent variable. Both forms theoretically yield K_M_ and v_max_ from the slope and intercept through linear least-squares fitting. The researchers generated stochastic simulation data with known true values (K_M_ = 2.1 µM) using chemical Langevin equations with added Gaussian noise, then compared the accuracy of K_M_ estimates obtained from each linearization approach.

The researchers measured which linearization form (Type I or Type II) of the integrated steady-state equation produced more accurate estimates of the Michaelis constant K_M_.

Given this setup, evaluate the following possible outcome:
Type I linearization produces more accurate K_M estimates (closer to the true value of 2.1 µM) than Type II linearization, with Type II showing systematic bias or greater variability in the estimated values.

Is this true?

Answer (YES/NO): NO